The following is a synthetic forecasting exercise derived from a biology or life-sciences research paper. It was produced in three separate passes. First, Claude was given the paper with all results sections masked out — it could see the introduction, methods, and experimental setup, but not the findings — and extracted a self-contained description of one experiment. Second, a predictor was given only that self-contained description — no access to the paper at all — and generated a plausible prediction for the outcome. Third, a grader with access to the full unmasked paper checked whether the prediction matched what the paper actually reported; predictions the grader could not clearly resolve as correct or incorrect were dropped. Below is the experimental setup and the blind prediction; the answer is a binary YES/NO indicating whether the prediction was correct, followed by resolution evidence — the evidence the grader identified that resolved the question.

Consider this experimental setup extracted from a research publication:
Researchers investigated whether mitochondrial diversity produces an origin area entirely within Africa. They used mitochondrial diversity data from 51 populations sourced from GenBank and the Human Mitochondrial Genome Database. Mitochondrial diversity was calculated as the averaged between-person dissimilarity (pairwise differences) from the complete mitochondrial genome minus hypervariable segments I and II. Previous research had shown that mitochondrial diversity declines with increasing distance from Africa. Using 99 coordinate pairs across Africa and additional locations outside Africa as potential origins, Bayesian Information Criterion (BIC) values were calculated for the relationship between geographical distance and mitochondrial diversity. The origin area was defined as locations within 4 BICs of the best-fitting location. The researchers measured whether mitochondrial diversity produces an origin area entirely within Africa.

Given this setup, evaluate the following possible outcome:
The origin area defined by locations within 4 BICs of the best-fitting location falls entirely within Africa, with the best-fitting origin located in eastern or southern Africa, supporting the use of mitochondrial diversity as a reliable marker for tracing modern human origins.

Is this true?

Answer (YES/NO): NO